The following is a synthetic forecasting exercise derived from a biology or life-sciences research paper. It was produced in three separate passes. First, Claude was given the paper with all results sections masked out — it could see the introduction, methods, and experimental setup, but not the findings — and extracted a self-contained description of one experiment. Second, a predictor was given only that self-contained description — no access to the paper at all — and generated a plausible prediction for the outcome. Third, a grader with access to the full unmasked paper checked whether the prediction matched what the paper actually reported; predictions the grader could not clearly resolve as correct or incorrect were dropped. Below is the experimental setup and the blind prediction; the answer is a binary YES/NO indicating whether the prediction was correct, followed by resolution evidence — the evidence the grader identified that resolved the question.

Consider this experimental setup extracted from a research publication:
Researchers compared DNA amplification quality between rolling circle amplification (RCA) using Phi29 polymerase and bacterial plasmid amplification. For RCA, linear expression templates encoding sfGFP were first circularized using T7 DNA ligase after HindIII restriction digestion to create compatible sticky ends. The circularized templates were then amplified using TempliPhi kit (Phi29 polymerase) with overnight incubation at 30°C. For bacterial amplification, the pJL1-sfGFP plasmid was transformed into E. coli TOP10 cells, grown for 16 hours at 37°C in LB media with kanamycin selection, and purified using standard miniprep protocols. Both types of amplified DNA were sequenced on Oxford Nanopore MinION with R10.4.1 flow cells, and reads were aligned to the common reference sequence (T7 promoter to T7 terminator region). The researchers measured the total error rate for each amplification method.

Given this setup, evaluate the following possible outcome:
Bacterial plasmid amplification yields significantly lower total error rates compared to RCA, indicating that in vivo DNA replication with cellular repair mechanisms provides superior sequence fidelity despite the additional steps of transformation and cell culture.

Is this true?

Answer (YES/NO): NO